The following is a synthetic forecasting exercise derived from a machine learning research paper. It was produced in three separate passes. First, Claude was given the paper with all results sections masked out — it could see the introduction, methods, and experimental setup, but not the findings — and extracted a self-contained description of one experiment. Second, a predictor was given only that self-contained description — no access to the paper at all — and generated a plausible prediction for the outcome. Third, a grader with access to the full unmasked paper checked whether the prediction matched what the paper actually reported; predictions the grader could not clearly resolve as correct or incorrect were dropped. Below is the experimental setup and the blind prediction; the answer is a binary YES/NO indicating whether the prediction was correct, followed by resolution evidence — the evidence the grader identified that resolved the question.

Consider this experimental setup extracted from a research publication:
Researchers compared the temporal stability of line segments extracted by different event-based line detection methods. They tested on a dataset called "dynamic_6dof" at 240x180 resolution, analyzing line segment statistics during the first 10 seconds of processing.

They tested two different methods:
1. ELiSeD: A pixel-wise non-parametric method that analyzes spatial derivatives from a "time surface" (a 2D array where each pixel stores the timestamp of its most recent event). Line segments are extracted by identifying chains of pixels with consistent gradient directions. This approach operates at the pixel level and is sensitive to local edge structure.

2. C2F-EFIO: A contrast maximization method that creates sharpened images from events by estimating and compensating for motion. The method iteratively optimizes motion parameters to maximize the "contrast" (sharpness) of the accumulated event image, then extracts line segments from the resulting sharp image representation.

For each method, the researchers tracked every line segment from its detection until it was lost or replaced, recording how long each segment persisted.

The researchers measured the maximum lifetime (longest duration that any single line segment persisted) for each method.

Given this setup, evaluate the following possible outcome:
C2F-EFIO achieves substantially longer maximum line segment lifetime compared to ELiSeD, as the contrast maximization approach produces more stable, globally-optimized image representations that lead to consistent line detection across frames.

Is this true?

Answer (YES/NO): YES